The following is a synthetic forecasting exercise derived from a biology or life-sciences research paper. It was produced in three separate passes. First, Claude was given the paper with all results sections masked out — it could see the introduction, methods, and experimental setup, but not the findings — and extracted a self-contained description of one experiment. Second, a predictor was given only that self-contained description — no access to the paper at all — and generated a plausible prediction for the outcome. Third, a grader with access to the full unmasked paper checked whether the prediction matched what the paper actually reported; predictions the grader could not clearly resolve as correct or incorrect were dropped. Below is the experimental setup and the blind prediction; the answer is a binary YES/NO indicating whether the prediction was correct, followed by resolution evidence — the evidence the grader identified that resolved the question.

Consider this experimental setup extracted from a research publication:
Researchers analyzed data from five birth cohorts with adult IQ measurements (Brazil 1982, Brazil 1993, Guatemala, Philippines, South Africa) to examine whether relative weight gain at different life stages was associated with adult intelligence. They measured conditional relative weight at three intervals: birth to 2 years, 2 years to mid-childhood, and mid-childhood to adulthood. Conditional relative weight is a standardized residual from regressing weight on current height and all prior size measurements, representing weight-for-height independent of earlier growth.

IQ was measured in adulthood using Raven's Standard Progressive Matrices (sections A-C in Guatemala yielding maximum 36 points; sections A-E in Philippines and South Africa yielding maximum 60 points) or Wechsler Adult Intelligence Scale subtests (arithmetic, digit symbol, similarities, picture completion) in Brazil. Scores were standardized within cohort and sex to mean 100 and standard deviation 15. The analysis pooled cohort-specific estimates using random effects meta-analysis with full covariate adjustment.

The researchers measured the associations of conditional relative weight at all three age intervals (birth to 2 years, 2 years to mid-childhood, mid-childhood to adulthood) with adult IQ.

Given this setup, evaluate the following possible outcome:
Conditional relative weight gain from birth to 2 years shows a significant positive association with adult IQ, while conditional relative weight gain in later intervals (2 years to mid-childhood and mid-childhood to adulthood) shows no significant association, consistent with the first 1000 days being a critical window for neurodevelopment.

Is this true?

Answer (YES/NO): NO